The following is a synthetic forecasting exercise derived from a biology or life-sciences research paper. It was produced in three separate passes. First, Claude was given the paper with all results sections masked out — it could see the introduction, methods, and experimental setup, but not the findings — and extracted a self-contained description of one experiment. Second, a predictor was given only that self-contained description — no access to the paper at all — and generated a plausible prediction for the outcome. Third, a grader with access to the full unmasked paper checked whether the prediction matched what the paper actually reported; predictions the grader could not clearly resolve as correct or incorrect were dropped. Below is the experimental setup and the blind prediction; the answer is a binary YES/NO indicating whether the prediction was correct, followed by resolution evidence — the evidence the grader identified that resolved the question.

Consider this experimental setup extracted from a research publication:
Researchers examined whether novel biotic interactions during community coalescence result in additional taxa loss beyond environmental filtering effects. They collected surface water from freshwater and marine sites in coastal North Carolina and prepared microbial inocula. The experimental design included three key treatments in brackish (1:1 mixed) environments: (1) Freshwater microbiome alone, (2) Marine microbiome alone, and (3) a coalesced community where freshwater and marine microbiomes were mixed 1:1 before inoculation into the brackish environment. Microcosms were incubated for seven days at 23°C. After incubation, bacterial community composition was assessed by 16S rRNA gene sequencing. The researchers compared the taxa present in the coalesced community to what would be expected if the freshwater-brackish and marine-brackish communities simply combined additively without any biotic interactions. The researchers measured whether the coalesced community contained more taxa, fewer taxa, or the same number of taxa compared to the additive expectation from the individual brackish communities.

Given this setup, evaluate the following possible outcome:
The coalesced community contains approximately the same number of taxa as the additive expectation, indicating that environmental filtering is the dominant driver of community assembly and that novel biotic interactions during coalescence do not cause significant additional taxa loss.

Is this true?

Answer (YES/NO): NO